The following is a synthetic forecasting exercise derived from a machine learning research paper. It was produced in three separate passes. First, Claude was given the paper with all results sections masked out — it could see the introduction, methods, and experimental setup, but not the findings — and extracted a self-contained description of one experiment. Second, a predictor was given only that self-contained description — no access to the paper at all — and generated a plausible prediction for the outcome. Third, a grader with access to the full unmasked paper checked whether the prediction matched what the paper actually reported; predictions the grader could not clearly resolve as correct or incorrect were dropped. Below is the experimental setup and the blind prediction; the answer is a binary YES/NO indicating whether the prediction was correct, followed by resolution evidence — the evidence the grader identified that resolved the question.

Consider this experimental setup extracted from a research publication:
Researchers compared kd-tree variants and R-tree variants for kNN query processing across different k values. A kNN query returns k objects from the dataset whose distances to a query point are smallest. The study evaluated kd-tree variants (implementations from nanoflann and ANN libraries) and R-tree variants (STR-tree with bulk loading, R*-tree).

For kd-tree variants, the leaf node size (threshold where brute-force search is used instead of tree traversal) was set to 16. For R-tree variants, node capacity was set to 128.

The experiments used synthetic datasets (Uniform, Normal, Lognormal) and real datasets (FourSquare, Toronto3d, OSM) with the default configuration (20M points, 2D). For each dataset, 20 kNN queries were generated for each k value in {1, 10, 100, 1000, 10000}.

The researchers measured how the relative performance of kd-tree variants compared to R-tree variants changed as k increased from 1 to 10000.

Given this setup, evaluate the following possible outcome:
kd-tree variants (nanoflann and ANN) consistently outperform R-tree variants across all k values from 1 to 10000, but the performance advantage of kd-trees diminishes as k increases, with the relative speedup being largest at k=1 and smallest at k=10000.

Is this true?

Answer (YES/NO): NO